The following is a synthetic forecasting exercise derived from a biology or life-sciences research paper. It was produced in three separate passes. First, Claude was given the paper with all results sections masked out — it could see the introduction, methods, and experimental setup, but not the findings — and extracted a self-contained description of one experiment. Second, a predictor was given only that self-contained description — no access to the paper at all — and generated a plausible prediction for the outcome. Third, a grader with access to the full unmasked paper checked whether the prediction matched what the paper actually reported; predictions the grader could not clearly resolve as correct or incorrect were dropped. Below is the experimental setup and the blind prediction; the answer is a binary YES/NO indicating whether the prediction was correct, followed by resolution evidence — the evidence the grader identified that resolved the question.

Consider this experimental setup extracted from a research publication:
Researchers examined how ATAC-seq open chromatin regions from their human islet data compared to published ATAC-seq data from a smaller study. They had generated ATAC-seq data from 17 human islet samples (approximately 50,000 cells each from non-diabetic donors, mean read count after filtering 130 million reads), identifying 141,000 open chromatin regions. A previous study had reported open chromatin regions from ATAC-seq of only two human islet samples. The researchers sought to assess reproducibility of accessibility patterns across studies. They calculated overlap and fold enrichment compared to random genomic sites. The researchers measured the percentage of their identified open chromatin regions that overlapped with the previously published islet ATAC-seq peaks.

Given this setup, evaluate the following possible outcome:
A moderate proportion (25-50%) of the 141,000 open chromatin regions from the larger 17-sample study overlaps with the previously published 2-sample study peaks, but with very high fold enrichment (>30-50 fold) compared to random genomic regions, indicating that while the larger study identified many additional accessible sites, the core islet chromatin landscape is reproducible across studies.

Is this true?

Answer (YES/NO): NO